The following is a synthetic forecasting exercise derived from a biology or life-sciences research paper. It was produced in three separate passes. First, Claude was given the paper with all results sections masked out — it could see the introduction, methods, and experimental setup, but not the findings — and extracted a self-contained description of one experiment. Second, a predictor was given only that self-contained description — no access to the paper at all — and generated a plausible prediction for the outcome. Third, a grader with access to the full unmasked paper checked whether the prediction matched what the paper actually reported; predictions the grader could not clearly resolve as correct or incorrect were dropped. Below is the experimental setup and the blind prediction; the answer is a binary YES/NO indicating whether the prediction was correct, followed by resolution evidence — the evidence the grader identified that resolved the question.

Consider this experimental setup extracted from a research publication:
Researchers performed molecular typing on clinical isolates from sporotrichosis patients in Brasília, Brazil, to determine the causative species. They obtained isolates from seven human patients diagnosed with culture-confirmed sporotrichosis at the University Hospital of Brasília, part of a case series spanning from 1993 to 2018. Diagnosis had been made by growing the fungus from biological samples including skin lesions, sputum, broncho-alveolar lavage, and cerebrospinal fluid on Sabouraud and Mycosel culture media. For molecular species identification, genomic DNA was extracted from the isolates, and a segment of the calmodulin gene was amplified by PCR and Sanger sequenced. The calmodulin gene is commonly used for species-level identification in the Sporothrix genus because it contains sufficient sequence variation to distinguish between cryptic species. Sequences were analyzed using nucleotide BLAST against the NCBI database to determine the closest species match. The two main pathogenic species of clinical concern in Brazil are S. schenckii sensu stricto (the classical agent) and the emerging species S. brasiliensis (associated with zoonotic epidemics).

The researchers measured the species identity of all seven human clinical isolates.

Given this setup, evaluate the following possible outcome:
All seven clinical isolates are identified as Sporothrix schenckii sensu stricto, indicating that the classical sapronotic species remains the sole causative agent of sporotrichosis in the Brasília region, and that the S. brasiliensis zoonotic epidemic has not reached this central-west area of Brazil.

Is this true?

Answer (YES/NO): NO